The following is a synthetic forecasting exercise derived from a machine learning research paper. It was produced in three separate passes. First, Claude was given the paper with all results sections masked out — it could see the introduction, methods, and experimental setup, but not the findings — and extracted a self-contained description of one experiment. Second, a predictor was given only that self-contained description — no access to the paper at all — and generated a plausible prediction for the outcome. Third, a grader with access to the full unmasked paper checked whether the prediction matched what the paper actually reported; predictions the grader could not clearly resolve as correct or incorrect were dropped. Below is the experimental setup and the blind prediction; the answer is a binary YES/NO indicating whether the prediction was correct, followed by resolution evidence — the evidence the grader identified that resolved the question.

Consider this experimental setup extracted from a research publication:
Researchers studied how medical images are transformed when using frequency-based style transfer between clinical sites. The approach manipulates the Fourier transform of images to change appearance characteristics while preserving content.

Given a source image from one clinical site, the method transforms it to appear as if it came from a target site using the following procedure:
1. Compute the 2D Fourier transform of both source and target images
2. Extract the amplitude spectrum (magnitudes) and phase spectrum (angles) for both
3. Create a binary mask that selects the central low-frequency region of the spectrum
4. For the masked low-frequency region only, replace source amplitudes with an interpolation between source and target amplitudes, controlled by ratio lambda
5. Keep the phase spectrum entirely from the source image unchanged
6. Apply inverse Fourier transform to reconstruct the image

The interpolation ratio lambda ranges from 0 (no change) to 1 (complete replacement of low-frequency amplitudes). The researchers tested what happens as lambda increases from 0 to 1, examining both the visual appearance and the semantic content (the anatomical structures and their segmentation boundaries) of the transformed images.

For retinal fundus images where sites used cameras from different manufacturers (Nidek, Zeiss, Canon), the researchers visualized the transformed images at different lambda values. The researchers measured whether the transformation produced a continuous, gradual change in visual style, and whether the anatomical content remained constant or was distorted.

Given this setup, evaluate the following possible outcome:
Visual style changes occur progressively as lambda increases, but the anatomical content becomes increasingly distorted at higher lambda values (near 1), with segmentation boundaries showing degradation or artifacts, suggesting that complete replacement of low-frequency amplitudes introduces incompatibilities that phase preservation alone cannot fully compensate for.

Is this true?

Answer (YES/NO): NO